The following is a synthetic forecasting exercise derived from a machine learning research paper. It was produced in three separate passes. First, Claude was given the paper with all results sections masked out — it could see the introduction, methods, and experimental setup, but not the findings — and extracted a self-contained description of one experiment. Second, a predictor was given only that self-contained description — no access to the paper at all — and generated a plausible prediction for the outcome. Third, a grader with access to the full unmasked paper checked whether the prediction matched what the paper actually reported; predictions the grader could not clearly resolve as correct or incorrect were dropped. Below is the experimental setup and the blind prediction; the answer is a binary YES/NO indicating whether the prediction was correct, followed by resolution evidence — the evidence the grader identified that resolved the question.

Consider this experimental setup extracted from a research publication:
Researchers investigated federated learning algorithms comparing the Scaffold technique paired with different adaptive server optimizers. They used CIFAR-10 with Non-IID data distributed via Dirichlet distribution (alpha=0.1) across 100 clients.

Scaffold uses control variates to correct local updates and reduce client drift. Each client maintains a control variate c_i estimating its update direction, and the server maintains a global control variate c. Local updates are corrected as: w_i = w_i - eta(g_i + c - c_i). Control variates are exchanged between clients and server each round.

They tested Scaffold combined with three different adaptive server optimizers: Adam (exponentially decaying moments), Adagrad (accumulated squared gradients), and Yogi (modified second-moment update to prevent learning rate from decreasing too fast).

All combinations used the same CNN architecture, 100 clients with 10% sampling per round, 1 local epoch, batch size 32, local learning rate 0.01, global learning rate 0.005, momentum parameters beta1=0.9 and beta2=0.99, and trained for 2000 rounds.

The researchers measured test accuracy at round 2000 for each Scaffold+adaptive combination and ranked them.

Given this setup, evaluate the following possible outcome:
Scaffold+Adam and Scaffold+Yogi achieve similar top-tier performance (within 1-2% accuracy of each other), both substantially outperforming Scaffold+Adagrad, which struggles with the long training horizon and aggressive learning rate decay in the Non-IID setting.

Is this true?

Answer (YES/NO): NO